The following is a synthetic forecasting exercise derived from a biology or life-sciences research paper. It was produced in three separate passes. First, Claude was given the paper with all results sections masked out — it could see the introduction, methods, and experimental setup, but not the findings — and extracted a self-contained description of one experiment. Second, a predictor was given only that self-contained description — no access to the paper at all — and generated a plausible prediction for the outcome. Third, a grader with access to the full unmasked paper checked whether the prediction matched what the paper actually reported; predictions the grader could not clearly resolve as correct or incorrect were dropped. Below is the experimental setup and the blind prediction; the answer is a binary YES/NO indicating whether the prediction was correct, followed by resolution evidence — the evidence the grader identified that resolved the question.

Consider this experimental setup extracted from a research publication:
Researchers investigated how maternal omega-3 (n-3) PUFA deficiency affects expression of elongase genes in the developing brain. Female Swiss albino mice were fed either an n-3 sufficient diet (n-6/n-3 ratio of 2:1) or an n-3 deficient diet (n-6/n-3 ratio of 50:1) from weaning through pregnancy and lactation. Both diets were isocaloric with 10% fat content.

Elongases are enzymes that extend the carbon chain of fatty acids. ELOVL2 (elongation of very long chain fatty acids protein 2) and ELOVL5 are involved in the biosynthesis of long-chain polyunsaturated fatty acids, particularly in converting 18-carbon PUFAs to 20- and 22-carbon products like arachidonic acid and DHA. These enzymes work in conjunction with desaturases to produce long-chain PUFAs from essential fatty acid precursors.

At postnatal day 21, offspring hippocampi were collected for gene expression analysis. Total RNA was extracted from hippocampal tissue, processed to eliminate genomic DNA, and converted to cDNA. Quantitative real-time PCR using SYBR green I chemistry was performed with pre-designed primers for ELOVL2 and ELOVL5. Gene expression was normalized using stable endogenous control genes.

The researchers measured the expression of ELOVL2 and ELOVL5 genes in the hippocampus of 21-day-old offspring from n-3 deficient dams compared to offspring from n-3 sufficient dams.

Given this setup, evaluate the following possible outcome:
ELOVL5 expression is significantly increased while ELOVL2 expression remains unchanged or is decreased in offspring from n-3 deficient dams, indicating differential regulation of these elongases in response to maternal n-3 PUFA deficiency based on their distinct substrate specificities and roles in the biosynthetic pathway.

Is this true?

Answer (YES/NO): NO